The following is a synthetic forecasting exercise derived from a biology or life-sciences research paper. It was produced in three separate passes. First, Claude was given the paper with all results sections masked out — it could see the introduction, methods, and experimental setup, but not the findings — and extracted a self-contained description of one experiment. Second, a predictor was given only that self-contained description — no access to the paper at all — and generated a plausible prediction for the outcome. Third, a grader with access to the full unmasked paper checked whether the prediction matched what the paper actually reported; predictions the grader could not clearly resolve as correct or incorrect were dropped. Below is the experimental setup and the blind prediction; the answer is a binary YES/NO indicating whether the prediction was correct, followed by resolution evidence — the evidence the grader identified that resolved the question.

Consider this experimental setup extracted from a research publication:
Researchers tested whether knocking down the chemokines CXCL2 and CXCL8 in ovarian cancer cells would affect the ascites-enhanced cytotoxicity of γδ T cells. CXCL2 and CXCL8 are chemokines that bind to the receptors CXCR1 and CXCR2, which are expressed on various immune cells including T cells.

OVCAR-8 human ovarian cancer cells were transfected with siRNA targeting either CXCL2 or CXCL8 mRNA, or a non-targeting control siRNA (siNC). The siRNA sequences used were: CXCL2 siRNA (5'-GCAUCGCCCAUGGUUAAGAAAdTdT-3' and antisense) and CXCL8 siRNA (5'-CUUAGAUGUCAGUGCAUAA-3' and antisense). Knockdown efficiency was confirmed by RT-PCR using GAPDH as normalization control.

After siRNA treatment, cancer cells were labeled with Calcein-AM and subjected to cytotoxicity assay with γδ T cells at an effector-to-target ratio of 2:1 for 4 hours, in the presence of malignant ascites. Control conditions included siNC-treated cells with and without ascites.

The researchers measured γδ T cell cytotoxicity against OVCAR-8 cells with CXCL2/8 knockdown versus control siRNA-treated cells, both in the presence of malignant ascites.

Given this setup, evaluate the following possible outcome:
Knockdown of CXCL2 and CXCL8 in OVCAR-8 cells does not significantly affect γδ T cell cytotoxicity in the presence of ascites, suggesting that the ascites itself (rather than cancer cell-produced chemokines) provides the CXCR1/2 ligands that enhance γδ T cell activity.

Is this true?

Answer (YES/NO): NO